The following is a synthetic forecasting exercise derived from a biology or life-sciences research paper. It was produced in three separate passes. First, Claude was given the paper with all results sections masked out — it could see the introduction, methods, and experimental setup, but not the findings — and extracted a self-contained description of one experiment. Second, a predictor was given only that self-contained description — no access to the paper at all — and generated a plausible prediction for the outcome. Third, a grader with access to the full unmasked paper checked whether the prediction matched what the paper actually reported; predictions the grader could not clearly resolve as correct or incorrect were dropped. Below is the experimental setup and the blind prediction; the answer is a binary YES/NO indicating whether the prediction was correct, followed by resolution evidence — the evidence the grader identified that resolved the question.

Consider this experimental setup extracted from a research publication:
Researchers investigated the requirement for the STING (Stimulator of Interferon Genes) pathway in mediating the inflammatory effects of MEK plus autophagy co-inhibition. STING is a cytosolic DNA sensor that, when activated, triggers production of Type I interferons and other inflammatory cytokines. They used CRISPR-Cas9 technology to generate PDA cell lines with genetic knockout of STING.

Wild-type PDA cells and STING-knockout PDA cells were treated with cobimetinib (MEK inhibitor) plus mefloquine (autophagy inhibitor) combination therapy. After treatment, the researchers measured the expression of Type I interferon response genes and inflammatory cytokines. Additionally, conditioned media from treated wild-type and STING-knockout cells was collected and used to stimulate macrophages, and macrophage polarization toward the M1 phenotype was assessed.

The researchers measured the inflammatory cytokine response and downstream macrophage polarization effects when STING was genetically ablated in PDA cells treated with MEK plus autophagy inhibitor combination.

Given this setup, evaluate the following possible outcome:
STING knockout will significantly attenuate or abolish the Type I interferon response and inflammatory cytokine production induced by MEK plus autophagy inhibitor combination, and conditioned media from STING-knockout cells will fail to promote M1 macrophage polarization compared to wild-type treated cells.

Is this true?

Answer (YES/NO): YES